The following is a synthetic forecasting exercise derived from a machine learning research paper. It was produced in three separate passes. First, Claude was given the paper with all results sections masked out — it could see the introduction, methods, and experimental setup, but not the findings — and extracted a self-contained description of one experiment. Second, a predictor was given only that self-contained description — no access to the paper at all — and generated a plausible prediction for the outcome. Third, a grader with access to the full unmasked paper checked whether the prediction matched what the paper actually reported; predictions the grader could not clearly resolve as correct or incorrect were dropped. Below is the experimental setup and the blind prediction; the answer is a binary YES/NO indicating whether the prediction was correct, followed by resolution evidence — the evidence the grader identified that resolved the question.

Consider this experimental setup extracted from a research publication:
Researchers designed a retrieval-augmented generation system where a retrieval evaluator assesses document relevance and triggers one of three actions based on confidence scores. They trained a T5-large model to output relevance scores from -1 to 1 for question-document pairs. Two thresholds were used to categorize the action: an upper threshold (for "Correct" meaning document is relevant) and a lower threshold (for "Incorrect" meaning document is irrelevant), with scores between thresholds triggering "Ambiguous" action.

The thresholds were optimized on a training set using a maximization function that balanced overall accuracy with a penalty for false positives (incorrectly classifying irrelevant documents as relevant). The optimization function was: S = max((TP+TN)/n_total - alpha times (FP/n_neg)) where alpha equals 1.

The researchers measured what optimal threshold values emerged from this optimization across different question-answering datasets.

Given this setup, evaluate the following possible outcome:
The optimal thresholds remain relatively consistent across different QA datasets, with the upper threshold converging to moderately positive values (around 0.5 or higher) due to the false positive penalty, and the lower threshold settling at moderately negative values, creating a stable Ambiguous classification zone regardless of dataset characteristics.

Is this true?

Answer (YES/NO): YES